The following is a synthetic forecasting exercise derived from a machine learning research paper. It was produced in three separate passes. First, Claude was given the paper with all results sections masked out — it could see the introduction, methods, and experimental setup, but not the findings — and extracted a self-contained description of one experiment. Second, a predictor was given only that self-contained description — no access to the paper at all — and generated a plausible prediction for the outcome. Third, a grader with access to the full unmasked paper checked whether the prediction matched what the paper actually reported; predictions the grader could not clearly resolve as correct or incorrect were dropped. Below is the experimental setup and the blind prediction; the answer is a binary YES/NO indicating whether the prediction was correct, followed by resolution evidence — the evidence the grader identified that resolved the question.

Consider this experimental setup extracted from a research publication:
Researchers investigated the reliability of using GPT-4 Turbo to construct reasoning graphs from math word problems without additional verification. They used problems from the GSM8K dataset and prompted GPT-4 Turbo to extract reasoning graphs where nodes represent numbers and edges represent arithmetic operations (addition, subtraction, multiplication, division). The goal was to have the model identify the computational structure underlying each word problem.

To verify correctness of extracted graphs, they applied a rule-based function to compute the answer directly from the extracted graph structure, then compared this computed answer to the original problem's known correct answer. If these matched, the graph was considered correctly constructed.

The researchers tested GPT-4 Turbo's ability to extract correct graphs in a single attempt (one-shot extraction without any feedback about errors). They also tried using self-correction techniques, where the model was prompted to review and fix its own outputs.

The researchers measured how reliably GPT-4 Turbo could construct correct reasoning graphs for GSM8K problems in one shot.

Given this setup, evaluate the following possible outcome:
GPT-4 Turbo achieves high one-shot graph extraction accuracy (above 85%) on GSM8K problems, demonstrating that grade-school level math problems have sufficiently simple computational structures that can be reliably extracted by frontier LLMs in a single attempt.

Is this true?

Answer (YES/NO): NO